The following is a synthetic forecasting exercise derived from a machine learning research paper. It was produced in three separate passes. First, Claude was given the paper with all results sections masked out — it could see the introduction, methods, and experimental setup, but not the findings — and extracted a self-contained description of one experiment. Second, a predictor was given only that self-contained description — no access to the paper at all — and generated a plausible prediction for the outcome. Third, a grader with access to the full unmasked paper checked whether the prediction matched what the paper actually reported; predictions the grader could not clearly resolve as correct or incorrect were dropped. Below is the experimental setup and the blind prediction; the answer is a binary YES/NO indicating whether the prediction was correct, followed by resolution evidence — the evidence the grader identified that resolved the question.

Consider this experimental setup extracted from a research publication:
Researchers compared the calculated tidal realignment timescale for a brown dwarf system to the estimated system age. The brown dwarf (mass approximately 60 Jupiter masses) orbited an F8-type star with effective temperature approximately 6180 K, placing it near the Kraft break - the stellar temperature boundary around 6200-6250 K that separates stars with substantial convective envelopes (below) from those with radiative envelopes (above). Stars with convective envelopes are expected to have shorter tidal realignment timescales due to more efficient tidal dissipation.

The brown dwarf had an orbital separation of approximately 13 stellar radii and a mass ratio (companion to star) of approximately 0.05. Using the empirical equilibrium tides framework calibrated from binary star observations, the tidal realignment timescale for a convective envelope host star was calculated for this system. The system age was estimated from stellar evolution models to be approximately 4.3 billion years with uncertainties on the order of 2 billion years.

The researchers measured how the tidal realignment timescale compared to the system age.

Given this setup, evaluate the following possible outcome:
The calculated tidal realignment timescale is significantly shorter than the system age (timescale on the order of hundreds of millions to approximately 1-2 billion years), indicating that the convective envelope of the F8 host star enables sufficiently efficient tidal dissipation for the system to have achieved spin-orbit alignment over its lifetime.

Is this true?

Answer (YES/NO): NO